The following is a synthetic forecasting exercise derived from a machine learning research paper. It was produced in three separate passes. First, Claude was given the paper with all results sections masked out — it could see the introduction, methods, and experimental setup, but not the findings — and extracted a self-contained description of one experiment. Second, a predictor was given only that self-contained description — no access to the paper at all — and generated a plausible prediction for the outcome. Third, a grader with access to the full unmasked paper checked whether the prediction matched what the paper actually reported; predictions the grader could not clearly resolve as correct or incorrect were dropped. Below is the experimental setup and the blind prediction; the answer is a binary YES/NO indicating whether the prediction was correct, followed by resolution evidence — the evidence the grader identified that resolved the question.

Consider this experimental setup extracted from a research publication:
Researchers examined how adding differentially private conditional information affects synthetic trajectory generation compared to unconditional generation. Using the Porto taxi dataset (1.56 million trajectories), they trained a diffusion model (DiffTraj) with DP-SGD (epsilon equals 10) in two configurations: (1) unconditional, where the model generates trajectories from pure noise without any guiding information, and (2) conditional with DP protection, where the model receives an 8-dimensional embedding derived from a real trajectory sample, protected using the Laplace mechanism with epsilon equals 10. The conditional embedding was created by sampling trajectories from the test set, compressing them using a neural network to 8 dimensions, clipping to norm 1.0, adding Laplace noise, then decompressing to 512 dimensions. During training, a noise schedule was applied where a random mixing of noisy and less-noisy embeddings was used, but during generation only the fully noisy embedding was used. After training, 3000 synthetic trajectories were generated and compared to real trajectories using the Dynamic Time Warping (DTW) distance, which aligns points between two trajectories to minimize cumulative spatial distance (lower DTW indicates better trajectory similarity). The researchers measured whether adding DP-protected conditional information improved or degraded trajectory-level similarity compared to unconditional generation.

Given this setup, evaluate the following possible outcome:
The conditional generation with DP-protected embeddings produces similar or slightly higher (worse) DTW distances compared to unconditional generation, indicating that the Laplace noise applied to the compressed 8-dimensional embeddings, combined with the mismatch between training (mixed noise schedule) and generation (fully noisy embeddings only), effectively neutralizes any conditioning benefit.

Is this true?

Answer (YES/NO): YES